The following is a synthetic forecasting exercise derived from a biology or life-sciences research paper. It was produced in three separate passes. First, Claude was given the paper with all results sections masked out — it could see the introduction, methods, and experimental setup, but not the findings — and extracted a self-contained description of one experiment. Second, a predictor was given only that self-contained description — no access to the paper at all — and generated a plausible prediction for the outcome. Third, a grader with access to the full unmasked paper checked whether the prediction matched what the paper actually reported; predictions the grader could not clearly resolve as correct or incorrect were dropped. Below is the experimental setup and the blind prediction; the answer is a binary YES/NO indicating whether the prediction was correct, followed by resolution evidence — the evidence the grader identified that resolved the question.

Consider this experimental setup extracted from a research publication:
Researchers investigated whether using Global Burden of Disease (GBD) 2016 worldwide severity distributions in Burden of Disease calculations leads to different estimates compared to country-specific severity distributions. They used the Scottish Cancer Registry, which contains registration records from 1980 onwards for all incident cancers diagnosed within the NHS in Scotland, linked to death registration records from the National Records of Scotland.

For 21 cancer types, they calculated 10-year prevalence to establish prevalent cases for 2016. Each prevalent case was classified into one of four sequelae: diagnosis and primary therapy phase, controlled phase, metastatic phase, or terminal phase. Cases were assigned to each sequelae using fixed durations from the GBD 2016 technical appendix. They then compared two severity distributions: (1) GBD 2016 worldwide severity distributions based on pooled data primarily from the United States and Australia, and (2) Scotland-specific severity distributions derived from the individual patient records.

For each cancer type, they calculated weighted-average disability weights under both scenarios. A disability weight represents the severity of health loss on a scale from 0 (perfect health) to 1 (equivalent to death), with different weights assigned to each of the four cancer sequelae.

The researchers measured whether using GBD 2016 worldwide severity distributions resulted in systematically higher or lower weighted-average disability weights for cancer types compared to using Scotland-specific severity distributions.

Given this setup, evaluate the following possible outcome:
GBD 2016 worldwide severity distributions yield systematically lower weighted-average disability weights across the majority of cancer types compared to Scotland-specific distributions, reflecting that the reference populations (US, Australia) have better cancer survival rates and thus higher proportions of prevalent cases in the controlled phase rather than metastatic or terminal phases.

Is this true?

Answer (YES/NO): NO